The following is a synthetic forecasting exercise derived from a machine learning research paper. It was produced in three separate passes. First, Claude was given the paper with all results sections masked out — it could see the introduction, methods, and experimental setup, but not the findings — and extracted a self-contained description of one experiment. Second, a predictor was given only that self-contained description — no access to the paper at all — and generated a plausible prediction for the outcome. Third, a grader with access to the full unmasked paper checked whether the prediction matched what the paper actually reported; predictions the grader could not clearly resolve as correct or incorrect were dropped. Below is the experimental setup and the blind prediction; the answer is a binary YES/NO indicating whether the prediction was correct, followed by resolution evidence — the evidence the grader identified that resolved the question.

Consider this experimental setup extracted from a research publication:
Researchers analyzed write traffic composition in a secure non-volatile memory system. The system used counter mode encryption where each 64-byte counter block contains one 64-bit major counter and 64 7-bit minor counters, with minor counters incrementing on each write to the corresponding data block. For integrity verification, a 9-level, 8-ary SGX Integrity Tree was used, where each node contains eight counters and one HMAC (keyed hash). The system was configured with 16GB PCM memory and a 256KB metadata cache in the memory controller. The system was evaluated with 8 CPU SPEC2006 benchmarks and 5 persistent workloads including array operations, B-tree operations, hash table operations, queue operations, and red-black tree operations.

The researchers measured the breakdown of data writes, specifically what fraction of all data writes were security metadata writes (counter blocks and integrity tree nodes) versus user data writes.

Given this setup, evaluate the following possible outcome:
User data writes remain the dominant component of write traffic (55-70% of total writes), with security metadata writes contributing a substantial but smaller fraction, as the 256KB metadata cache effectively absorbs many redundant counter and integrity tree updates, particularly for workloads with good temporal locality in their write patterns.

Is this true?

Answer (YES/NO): NO